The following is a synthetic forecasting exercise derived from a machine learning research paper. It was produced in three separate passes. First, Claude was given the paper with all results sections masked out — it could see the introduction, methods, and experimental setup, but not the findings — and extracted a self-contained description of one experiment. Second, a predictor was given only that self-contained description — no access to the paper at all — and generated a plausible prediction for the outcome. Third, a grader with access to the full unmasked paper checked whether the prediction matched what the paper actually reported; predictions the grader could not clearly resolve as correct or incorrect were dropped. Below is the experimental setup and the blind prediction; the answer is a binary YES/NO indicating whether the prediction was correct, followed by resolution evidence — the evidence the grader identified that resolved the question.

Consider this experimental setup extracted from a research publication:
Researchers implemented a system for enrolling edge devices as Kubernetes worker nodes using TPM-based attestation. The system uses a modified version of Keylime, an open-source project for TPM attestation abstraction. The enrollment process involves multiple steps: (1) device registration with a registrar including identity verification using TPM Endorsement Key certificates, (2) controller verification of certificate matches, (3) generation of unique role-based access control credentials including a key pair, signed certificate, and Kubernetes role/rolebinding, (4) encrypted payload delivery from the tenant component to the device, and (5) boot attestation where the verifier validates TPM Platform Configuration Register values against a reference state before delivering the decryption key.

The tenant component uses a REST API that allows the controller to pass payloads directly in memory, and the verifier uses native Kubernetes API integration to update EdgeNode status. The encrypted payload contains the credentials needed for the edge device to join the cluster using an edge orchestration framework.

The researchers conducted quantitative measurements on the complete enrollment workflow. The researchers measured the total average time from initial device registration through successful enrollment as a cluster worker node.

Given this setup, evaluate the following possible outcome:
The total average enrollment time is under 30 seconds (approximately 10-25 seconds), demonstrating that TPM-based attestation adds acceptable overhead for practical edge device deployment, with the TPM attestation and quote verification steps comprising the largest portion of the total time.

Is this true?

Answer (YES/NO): NO